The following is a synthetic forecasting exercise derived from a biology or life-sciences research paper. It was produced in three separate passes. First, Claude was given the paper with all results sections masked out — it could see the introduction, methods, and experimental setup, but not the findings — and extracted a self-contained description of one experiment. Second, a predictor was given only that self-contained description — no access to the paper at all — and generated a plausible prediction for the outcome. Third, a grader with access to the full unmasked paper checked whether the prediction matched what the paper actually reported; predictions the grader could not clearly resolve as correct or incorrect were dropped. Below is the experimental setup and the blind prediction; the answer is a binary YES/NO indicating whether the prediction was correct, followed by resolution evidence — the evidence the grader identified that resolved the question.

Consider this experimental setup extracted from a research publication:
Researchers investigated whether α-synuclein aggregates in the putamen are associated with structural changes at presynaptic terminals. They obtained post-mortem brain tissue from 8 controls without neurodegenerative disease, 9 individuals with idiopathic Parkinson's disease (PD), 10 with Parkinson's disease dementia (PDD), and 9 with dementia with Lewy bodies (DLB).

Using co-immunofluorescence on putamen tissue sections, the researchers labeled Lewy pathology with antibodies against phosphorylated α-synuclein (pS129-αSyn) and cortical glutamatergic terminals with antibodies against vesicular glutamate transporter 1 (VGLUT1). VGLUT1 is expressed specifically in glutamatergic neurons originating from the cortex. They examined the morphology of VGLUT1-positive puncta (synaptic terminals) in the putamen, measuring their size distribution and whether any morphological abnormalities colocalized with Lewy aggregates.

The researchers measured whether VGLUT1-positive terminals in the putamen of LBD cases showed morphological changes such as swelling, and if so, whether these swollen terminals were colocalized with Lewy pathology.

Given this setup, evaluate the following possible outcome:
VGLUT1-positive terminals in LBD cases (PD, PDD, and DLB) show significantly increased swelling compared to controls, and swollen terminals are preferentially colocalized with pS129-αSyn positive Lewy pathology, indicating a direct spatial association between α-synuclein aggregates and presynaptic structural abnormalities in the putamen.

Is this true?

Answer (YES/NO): NO